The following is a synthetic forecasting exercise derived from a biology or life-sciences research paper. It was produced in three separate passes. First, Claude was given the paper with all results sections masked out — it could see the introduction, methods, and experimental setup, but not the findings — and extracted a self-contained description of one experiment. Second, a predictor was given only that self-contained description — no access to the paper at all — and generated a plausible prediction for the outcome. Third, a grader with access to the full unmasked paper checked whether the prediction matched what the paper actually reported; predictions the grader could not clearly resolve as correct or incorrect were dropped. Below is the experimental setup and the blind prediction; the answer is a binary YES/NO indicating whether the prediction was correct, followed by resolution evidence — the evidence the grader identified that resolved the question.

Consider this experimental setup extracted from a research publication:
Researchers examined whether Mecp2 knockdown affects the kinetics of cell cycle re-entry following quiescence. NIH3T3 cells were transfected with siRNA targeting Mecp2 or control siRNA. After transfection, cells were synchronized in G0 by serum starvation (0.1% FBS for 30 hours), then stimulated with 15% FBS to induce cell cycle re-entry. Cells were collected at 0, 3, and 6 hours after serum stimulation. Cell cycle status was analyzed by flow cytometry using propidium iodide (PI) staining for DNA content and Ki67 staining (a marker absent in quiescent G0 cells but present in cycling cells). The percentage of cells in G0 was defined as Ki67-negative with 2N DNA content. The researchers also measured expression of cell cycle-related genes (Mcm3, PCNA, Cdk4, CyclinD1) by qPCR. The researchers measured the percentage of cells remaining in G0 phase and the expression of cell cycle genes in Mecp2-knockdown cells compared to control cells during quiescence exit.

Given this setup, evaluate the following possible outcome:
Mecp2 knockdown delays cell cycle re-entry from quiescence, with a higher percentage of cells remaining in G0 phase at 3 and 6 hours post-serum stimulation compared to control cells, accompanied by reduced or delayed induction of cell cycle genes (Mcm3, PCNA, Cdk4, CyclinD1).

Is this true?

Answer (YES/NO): NO